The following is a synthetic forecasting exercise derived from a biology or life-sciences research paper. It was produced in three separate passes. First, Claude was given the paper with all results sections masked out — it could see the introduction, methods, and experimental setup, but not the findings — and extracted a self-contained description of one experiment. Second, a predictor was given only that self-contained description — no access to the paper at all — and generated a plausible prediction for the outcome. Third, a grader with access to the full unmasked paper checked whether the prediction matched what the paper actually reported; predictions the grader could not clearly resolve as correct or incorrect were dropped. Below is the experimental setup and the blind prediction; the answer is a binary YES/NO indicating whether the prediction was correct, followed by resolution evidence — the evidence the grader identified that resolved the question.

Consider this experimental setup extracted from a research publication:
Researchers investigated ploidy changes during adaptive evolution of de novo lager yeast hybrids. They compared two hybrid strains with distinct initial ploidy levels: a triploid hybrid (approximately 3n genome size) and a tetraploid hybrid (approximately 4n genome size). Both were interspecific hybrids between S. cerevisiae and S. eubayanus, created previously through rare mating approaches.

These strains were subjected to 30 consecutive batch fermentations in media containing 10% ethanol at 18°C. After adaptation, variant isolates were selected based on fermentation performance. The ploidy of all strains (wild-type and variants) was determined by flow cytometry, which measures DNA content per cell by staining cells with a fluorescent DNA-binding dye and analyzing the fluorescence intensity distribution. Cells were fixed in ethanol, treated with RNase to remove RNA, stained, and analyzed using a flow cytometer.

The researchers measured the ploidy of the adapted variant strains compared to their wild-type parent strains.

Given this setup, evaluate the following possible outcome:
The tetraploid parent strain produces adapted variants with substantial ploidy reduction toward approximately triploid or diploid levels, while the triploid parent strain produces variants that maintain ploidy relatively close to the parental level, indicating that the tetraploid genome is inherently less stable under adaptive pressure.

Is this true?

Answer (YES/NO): NO